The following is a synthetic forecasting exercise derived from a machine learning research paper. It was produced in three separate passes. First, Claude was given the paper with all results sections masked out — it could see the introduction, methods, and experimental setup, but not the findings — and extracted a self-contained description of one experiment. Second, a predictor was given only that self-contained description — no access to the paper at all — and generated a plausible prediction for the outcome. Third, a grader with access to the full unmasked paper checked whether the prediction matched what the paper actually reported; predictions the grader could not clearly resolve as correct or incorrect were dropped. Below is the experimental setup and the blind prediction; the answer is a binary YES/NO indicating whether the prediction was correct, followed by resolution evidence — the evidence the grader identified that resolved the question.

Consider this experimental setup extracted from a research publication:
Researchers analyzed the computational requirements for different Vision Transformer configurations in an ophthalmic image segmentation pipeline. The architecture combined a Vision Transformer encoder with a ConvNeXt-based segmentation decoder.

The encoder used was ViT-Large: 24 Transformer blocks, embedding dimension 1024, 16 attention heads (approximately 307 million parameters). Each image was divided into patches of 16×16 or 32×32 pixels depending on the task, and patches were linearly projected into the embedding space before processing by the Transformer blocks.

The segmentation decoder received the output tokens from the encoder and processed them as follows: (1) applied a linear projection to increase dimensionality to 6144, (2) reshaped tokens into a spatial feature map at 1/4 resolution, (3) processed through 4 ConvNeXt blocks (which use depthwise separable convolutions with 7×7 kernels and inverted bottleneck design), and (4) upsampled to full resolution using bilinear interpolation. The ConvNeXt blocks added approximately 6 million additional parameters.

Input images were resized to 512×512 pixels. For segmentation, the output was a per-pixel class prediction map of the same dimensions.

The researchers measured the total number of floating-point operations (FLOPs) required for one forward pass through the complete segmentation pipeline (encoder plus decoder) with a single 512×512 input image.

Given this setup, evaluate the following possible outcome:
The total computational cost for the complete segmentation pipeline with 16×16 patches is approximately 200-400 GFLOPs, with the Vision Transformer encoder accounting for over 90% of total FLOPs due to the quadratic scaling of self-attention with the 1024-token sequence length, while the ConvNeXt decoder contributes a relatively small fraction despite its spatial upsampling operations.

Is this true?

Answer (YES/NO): NO